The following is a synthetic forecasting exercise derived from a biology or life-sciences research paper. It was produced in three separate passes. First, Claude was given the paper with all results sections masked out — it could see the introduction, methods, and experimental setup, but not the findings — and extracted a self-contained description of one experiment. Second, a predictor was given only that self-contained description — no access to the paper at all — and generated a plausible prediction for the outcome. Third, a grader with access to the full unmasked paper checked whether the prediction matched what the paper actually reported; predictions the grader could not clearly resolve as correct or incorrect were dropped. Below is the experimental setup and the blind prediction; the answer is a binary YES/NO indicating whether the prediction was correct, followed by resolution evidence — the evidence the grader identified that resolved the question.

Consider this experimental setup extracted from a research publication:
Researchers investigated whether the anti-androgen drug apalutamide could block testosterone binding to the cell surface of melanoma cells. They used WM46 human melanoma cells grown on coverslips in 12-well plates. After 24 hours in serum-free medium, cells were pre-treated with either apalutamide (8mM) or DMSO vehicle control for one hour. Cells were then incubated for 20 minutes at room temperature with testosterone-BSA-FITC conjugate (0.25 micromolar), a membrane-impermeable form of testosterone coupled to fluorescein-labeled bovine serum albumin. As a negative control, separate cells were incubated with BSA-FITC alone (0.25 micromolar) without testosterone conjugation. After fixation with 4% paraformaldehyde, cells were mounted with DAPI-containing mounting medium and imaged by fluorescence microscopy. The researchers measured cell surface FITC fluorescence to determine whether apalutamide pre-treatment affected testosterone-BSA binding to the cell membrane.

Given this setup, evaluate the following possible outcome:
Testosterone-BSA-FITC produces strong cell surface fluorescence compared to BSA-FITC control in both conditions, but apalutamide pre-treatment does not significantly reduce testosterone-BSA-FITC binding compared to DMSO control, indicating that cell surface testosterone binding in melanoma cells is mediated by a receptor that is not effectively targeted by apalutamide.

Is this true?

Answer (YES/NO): NO